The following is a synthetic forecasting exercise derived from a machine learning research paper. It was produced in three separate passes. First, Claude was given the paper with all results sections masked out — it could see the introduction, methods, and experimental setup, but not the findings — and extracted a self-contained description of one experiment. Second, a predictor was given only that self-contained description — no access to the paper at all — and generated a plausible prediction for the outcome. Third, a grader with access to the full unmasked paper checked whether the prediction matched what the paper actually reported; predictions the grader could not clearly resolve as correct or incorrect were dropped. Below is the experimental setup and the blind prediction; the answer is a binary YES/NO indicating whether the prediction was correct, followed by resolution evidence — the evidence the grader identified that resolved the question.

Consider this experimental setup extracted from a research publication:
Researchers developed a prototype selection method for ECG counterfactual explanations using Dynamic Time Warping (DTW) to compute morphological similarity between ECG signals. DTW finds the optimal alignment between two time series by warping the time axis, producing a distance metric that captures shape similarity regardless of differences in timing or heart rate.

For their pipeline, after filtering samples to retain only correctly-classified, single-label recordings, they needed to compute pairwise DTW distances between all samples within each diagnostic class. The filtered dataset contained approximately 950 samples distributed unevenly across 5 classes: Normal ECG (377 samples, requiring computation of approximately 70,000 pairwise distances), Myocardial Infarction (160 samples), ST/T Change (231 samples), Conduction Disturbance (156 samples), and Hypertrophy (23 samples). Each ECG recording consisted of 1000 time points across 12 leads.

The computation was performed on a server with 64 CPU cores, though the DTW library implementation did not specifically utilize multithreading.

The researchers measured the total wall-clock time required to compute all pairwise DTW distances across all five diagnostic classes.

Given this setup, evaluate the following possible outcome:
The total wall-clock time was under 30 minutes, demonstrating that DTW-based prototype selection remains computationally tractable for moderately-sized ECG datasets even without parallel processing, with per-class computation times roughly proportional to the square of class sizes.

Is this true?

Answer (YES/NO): NO